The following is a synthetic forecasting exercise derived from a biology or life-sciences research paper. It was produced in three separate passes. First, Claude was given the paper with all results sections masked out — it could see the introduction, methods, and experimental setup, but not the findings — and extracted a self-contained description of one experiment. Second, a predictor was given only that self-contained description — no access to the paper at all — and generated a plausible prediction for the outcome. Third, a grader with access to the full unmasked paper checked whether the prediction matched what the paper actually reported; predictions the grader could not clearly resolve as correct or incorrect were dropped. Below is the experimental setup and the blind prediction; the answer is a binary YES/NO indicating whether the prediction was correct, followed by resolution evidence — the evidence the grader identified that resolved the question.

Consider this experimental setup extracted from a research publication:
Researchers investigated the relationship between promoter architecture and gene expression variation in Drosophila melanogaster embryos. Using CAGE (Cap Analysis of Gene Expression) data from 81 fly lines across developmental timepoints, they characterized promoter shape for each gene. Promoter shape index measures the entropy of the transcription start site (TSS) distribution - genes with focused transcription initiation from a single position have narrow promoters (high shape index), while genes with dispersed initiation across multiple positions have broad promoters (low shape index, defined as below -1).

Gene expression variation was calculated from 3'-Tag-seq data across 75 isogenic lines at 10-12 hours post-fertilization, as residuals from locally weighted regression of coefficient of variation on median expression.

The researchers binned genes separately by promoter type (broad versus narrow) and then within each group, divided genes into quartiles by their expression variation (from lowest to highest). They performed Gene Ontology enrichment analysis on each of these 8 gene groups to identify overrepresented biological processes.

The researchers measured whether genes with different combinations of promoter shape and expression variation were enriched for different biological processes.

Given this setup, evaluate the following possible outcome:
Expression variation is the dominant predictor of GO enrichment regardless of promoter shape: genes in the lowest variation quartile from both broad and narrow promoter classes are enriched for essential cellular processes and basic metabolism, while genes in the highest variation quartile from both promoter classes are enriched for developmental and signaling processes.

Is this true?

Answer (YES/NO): NO